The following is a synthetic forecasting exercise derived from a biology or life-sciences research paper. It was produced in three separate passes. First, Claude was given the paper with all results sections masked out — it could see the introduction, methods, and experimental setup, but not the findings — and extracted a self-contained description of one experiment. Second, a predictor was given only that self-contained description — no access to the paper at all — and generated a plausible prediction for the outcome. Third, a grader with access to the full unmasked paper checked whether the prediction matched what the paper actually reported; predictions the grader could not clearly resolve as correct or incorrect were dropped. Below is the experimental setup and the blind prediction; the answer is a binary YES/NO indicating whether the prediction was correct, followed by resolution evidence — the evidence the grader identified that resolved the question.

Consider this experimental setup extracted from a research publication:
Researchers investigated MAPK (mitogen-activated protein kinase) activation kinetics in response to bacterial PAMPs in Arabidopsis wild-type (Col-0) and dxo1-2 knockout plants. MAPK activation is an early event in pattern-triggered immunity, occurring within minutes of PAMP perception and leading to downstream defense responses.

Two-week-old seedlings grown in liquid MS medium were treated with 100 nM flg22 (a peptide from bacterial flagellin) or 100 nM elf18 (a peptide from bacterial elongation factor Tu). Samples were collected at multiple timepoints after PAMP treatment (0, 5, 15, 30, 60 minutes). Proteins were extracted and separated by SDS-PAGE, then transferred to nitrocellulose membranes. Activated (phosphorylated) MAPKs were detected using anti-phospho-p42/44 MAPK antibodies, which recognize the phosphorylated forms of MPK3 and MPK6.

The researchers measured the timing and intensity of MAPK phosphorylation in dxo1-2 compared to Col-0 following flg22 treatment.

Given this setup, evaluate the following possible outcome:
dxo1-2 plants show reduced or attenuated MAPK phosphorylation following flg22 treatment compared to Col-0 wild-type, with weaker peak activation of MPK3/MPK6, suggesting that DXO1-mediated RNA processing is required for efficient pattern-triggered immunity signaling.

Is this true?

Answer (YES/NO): NO